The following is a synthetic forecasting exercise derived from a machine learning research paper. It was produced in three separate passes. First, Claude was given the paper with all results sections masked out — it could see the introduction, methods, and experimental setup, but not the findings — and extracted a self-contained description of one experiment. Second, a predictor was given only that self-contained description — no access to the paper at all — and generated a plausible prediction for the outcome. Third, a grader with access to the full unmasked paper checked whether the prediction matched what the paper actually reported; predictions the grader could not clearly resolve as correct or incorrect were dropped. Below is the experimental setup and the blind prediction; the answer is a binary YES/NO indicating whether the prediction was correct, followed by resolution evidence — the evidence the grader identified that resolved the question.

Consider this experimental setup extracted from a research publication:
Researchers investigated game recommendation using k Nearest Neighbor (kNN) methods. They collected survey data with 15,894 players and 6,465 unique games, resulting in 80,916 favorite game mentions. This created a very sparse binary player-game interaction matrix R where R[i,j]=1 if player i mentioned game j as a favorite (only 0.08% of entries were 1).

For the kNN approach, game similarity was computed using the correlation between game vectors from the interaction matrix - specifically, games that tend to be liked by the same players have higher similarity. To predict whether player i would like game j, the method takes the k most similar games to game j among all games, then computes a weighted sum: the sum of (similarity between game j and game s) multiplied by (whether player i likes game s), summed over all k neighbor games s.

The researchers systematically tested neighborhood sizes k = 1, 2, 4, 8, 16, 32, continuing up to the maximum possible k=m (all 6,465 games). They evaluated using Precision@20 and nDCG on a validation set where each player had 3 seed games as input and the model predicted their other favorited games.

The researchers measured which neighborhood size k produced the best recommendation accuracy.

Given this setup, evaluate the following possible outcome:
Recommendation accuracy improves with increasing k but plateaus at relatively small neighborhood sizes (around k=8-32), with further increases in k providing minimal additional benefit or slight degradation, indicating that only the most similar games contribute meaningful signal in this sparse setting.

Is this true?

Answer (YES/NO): NO